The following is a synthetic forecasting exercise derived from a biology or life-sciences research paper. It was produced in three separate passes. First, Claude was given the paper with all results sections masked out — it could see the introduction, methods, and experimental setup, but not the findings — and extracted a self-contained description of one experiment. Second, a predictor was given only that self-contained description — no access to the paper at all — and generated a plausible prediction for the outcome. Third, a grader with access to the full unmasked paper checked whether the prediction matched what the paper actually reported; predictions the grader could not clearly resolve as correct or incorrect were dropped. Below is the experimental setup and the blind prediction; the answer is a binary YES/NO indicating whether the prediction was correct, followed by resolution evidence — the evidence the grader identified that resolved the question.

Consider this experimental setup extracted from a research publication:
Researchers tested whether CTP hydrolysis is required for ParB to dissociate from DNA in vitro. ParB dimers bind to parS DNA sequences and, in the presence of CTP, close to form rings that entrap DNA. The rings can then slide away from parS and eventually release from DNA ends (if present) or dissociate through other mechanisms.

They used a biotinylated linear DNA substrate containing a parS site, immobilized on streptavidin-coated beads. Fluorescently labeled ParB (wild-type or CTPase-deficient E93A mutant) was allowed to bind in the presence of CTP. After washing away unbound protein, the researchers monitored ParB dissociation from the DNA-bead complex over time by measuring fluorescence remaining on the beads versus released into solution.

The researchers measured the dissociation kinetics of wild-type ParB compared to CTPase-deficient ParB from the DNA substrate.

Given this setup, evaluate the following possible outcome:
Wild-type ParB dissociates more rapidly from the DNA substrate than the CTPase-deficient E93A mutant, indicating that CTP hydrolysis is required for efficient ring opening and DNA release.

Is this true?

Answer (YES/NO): YES